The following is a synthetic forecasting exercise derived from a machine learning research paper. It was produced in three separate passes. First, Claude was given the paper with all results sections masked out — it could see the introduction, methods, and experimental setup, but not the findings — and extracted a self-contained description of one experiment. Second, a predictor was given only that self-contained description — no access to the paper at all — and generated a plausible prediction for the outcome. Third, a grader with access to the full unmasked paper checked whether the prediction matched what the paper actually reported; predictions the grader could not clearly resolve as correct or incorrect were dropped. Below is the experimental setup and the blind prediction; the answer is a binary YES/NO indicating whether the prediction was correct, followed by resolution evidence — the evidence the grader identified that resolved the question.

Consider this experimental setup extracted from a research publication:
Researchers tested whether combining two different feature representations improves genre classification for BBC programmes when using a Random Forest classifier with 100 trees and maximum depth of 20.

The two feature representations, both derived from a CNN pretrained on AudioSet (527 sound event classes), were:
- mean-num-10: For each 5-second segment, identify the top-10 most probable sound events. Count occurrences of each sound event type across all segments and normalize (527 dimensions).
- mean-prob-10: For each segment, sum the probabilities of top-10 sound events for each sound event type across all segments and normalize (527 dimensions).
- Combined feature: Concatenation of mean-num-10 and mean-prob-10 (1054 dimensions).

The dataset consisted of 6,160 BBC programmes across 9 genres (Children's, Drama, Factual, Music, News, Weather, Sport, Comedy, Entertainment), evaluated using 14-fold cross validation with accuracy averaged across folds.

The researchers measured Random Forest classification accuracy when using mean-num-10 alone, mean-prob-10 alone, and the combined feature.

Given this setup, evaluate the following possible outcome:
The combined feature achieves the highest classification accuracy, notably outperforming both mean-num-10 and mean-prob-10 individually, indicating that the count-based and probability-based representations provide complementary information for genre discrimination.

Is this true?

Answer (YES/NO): NO